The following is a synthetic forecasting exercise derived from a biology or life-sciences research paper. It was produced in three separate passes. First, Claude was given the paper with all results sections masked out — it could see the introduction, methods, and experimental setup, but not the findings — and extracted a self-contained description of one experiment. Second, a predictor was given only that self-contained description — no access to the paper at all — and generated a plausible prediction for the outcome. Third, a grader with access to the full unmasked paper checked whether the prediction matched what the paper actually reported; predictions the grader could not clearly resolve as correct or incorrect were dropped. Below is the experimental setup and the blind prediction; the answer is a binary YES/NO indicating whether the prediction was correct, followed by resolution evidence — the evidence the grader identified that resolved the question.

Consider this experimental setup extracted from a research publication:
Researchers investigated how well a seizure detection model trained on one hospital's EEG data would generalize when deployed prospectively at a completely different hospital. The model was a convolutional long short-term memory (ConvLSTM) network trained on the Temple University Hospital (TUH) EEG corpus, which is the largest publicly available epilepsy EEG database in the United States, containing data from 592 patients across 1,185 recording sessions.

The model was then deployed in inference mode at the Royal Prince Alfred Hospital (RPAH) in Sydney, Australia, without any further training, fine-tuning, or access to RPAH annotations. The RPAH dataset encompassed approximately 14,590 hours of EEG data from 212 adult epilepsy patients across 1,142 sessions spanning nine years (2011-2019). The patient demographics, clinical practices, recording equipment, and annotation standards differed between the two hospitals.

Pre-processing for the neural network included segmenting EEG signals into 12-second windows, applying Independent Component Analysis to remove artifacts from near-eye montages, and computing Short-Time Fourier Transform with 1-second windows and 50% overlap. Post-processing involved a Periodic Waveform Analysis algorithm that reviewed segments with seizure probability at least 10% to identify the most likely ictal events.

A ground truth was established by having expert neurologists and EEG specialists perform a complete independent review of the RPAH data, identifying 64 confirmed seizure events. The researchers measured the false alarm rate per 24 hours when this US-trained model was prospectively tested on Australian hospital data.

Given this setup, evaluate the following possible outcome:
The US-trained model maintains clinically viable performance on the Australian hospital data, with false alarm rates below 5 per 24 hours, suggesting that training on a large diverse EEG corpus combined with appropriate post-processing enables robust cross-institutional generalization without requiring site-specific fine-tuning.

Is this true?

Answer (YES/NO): NO